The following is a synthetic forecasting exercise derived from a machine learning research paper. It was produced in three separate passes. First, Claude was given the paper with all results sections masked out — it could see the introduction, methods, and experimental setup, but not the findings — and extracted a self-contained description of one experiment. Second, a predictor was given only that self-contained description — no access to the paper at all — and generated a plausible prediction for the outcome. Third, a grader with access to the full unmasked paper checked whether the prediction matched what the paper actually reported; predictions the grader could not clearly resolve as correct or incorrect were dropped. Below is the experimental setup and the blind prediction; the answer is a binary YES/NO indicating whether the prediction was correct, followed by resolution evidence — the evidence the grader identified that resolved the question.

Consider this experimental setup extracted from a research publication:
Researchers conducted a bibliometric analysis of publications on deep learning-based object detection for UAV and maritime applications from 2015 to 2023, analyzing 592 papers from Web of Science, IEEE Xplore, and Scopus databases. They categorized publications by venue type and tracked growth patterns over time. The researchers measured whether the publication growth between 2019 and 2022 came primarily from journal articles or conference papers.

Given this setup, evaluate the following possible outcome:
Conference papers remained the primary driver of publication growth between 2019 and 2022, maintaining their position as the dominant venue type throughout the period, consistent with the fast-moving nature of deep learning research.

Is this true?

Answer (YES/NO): NO